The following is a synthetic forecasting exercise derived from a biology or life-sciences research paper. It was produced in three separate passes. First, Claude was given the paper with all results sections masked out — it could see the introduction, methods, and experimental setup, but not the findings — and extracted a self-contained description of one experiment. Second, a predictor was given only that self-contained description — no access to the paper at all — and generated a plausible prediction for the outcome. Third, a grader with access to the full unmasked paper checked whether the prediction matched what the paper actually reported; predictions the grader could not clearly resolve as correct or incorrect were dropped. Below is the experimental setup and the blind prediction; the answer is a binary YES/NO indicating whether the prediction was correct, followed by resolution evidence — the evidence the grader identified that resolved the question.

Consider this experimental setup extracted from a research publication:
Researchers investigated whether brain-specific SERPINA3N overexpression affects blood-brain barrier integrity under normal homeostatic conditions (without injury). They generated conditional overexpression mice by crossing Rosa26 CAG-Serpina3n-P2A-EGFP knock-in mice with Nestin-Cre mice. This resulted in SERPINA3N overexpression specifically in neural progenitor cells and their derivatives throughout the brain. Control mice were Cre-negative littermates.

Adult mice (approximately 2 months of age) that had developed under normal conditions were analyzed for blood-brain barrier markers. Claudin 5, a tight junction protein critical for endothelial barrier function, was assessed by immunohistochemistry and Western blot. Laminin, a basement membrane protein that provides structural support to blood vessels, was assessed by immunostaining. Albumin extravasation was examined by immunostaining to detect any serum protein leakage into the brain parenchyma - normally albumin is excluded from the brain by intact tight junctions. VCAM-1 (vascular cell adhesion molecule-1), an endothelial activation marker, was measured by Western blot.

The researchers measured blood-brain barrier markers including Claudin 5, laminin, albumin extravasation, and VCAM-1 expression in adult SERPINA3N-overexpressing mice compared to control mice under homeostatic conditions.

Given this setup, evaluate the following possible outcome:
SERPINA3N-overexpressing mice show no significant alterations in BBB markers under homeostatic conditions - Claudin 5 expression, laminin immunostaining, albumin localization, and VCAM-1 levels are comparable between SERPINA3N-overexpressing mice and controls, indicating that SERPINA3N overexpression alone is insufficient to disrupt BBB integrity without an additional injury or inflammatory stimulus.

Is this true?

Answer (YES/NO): YES